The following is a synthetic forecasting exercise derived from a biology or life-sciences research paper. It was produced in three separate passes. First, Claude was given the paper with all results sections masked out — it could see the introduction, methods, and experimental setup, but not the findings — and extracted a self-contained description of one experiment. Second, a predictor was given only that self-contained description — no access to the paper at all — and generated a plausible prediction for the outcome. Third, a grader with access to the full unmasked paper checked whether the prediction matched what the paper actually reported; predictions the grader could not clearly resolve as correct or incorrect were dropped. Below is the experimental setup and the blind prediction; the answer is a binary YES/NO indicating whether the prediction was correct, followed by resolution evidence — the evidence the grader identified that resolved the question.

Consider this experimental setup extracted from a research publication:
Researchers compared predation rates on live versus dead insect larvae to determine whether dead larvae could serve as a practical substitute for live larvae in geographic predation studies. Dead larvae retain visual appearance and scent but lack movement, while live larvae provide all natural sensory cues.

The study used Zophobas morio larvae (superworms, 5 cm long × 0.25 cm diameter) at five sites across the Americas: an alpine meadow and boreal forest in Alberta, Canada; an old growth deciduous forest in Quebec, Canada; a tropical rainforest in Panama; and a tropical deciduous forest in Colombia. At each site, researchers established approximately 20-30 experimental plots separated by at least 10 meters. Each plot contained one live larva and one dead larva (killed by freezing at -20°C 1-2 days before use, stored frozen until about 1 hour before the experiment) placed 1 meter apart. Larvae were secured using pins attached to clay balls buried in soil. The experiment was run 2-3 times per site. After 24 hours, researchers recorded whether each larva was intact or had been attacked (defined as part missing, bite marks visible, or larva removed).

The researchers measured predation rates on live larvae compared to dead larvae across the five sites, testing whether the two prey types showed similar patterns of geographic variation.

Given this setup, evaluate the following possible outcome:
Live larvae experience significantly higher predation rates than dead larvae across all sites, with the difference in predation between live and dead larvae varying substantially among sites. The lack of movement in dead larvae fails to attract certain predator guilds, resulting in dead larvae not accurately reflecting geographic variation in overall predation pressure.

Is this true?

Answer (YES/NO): NO